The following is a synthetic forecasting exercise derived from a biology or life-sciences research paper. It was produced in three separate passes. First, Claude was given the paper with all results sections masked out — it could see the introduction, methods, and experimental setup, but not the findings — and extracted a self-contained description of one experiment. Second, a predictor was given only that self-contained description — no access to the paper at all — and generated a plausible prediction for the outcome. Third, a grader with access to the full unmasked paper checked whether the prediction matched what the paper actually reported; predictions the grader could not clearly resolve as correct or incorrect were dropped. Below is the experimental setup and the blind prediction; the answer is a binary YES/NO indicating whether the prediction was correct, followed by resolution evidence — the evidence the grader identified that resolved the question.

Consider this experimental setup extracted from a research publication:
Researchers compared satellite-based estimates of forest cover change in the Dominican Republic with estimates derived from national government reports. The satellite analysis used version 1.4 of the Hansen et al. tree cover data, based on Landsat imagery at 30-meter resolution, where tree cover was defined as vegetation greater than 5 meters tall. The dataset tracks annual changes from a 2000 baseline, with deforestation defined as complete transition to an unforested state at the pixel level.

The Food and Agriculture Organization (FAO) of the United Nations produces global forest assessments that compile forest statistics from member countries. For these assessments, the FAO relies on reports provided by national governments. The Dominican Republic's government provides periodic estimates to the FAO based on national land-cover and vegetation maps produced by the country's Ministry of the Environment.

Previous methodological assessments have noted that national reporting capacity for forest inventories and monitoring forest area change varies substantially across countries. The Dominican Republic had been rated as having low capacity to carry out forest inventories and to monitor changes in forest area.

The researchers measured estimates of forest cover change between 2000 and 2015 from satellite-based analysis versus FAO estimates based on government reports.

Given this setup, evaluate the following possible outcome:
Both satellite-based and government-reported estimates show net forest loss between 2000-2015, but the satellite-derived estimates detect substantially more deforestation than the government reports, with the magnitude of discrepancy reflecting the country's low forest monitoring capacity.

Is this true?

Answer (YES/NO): NO